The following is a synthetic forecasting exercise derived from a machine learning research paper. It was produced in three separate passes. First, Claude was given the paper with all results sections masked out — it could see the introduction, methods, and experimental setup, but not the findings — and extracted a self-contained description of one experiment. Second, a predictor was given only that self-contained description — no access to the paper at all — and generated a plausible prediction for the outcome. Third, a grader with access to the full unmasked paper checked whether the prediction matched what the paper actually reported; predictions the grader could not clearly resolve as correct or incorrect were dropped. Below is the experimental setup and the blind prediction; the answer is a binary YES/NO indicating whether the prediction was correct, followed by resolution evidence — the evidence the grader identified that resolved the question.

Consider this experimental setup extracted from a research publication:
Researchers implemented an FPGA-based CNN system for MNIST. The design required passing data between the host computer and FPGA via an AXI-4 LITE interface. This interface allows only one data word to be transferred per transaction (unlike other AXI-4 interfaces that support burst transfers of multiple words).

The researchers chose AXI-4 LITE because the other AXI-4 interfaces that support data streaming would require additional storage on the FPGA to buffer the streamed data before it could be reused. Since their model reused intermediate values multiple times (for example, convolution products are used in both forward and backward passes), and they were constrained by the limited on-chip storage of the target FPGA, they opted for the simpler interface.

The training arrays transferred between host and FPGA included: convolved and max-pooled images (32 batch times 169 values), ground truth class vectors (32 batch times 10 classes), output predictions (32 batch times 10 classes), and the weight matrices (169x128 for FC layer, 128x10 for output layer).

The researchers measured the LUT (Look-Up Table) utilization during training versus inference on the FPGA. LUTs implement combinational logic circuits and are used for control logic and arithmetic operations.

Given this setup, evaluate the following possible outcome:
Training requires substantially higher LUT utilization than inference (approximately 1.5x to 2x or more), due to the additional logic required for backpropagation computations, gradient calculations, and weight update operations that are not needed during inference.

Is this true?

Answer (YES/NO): NO